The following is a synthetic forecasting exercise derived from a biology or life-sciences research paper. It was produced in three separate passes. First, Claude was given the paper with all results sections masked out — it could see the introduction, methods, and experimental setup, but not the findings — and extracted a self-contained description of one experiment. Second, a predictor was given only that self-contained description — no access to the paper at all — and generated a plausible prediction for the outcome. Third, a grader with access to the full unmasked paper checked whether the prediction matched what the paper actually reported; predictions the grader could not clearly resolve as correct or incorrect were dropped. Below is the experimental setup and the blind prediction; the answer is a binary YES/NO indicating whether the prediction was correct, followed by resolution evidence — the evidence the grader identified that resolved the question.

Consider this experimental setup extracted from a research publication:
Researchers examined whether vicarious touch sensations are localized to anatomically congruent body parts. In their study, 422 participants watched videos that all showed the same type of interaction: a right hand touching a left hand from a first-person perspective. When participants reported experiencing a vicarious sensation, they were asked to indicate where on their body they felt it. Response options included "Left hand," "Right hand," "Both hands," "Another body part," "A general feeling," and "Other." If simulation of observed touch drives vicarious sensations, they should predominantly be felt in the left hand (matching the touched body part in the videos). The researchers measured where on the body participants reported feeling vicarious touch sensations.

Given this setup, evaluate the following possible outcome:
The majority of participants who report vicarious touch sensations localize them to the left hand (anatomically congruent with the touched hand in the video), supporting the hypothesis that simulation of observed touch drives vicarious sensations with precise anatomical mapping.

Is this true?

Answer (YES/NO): YES